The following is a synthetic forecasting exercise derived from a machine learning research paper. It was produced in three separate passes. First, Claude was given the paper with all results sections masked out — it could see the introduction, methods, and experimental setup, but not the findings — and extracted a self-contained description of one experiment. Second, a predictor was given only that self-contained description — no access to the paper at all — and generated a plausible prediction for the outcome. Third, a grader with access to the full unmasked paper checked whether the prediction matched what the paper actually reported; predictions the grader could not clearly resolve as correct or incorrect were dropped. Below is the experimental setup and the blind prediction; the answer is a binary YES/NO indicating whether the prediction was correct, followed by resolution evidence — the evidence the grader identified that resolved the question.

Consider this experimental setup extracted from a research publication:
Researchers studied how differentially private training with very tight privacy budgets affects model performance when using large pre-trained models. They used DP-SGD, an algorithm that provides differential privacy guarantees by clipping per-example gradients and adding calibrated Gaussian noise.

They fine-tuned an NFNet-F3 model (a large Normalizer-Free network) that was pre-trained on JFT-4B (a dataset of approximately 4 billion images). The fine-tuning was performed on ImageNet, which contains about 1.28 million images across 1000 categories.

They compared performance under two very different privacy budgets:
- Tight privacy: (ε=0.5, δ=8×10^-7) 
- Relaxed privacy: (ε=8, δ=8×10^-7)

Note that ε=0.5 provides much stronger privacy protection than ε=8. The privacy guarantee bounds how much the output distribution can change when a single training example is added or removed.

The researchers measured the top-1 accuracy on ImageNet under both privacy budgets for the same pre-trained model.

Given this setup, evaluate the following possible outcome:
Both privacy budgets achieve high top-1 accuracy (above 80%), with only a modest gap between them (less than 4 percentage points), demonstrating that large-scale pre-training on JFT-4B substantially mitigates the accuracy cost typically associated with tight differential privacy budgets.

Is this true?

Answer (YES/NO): YES